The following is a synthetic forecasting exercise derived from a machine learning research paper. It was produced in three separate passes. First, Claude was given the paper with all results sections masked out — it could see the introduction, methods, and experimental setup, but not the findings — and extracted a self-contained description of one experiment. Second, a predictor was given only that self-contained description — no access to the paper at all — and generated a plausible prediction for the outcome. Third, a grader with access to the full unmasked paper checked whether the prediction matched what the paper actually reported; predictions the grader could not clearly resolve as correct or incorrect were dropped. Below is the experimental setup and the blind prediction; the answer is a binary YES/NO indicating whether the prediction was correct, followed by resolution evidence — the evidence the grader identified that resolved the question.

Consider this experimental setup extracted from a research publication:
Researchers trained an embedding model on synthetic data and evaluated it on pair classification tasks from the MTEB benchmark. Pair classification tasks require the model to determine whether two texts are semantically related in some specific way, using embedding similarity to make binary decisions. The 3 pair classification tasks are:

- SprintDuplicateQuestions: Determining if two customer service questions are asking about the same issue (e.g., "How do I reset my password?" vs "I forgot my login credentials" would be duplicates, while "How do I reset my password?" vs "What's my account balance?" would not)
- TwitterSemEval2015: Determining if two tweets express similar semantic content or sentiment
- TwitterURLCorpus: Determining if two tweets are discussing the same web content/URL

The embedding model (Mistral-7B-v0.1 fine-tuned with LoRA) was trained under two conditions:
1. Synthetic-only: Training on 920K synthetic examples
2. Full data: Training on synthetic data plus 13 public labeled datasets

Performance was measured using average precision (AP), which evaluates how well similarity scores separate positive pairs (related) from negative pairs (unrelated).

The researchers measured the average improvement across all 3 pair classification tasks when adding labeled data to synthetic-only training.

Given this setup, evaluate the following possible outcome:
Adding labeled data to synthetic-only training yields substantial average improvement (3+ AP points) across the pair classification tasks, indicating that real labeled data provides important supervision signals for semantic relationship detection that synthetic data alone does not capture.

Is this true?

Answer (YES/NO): NO